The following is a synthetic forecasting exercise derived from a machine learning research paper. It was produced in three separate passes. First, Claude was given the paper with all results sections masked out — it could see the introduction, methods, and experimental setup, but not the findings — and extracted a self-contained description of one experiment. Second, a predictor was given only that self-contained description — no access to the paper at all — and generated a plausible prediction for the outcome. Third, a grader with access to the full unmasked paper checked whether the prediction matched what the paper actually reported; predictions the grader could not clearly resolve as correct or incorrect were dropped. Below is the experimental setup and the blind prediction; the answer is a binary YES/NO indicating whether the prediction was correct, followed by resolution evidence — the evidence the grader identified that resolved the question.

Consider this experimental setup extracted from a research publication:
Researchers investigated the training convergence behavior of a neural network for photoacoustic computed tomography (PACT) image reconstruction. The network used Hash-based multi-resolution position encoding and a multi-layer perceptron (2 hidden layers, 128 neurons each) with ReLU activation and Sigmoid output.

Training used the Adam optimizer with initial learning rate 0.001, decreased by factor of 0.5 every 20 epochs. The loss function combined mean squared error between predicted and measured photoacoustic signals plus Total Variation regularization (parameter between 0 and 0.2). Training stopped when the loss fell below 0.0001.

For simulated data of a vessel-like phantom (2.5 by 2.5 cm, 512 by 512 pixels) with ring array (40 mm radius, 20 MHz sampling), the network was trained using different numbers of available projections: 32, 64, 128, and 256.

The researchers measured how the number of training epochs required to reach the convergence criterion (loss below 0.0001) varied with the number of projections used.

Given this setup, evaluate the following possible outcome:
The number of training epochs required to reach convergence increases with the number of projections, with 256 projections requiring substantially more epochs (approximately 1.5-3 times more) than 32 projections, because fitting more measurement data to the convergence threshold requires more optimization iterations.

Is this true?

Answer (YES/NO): NO